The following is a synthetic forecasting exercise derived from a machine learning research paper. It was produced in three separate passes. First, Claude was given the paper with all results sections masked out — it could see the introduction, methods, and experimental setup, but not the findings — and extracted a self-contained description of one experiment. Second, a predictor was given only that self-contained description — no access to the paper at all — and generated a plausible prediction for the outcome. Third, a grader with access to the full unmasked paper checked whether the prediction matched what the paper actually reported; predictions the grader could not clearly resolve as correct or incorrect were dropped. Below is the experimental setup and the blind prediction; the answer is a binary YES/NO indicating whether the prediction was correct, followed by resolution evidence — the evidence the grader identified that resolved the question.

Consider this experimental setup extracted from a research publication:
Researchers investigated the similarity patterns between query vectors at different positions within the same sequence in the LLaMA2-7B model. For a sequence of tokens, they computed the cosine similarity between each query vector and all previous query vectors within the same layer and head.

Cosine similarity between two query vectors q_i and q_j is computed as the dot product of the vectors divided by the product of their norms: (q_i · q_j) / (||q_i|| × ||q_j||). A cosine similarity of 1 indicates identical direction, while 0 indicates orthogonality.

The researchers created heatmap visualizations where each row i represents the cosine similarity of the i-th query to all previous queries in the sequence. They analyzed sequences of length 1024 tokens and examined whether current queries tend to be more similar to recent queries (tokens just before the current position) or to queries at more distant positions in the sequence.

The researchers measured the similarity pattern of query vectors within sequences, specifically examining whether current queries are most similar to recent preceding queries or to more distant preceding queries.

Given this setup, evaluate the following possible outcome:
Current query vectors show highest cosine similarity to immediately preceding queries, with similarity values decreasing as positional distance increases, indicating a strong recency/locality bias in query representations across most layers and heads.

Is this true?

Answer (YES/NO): YES